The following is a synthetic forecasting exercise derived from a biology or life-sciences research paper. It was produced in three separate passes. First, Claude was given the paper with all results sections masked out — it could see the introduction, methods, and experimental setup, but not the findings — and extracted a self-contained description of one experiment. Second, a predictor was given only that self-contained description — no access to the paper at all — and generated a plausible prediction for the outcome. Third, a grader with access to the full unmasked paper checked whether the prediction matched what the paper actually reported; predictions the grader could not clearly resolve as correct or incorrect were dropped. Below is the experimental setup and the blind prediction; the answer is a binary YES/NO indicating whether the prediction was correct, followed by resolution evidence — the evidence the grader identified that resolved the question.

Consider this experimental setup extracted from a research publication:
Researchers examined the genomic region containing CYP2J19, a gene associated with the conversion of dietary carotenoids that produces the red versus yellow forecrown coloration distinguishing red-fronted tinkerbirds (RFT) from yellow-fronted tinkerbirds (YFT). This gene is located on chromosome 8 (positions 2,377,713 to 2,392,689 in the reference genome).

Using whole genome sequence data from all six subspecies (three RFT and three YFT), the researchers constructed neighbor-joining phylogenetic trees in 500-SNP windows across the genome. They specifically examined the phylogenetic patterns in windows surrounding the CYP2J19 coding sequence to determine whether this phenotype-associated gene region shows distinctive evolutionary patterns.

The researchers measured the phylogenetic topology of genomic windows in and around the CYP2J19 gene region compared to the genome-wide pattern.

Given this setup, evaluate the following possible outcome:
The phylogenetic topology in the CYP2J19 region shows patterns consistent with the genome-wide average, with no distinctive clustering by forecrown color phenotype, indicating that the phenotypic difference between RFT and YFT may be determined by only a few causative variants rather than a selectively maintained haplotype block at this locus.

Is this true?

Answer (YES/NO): NO